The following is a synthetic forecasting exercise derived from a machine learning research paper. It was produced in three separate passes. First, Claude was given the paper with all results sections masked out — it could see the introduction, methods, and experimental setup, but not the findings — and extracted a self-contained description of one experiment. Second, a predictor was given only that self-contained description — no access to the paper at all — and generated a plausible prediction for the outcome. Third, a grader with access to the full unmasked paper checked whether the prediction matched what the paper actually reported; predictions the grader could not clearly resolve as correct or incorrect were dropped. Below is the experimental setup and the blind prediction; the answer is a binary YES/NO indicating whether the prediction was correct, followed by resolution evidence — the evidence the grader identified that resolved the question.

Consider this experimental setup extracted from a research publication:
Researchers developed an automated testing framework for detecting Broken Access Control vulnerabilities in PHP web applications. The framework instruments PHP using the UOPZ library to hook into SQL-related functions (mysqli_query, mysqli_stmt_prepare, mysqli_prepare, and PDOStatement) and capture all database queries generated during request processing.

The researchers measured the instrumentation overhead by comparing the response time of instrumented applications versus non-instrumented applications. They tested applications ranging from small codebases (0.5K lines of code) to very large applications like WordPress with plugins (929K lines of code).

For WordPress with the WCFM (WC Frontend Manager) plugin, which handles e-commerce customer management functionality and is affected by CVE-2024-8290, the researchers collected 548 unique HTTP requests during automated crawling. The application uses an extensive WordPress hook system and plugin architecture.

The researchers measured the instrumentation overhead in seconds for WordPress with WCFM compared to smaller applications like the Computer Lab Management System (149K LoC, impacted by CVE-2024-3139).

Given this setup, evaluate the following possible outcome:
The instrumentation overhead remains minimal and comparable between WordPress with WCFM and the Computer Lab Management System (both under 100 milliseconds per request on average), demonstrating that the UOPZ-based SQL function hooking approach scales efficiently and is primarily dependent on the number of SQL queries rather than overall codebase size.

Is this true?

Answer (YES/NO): NO